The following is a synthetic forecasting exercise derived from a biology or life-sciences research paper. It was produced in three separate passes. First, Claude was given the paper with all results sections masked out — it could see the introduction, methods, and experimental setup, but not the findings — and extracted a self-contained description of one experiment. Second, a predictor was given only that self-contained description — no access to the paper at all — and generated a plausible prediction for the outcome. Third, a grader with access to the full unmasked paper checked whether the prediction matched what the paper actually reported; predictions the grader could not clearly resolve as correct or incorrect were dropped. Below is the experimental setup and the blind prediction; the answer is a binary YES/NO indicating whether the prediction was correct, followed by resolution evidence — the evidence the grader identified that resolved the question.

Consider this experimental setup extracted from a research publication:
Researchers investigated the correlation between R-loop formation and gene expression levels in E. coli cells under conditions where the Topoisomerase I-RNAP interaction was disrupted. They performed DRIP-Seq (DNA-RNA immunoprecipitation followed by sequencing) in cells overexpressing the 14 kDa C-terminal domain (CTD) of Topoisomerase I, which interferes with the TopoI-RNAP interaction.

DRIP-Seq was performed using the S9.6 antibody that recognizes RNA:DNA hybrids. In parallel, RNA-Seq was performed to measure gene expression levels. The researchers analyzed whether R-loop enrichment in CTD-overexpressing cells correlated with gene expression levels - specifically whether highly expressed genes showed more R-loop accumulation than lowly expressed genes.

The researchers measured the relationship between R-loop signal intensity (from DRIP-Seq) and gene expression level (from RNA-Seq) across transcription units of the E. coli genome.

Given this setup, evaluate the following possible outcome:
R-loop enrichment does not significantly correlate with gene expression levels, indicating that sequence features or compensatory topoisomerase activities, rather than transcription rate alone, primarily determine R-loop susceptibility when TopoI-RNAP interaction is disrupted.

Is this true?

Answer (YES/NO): NO